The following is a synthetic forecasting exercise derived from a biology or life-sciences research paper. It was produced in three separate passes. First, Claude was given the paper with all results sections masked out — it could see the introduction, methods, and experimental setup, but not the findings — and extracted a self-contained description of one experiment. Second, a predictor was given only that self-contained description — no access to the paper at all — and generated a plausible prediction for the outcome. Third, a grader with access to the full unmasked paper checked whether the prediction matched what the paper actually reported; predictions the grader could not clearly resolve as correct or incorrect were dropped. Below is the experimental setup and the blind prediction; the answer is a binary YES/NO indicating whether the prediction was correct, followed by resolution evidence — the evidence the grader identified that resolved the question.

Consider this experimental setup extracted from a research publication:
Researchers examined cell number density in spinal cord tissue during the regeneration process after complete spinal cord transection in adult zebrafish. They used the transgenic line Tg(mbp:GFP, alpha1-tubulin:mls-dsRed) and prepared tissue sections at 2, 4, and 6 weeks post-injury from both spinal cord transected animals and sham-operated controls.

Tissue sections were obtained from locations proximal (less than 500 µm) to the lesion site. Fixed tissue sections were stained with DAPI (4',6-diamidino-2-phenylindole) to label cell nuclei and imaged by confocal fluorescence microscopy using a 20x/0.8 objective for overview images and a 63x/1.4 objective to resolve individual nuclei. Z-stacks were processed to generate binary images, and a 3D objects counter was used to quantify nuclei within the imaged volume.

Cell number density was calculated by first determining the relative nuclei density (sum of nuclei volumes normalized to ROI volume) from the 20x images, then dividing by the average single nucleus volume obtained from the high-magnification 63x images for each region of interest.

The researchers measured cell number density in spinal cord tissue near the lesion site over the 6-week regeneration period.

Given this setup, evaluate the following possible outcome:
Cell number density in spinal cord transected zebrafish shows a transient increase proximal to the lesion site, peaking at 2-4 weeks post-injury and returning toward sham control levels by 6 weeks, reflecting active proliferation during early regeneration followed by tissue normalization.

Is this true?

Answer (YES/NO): YES